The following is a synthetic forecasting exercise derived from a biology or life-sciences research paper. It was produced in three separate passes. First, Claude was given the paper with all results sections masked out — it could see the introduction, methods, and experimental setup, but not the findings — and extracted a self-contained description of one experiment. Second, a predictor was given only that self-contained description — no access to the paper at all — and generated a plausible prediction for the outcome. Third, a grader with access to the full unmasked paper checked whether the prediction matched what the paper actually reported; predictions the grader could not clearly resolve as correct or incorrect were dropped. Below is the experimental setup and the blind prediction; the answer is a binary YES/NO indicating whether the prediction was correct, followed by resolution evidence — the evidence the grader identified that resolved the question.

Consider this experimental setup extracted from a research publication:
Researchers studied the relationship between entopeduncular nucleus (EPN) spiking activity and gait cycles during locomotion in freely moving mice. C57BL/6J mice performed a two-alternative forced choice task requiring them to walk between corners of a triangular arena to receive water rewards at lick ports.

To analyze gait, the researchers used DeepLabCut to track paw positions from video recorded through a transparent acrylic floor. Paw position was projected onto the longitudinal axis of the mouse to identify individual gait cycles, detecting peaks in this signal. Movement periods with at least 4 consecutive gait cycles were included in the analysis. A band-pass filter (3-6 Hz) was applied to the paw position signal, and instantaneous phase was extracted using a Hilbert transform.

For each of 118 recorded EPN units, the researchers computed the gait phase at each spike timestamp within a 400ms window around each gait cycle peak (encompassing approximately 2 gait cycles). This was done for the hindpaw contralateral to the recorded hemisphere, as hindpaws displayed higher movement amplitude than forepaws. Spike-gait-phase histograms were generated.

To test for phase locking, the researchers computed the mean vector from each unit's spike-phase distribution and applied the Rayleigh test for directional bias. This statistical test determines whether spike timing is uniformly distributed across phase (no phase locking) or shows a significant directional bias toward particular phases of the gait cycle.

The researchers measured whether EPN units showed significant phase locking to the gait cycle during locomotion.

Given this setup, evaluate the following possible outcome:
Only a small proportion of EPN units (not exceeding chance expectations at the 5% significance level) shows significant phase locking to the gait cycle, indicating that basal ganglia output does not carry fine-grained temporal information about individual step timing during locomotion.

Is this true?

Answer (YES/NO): NO